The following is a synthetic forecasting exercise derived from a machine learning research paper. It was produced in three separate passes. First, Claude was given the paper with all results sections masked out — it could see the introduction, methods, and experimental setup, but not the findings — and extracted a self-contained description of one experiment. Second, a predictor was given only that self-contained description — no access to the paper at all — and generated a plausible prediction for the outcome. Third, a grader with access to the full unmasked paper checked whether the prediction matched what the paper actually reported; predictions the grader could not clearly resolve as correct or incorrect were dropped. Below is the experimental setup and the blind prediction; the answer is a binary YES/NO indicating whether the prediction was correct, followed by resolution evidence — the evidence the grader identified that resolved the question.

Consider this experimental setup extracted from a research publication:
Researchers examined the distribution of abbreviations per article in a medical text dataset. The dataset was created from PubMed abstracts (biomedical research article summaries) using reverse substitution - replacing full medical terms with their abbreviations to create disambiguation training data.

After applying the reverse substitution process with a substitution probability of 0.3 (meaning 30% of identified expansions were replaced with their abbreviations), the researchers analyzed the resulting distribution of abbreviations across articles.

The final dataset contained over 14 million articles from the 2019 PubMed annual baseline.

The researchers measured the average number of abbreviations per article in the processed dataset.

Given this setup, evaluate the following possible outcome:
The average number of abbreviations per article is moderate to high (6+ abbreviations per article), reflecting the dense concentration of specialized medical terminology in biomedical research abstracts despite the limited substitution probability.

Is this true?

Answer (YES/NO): NO